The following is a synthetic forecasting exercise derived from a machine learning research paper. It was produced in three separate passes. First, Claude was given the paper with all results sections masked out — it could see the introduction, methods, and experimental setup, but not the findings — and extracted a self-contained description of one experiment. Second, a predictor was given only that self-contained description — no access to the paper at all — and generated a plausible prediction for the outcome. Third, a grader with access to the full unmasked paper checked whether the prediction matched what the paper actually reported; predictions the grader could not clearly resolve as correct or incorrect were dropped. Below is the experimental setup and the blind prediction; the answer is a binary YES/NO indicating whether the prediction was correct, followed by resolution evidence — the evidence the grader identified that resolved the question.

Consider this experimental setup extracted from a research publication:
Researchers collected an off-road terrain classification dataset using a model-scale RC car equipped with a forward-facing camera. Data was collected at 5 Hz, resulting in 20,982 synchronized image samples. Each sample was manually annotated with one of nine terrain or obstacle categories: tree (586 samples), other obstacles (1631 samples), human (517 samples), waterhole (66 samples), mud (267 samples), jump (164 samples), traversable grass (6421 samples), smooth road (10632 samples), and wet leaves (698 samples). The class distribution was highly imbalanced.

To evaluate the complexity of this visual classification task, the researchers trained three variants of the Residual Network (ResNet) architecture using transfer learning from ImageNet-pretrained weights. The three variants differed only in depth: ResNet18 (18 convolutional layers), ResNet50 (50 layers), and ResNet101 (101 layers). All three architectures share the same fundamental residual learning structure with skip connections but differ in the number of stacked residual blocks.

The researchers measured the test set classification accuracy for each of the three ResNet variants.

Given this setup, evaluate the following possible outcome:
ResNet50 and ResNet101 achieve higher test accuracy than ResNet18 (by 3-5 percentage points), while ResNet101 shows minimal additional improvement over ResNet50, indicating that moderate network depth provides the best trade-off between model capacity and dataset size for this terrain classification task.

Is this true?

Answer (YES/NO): NO